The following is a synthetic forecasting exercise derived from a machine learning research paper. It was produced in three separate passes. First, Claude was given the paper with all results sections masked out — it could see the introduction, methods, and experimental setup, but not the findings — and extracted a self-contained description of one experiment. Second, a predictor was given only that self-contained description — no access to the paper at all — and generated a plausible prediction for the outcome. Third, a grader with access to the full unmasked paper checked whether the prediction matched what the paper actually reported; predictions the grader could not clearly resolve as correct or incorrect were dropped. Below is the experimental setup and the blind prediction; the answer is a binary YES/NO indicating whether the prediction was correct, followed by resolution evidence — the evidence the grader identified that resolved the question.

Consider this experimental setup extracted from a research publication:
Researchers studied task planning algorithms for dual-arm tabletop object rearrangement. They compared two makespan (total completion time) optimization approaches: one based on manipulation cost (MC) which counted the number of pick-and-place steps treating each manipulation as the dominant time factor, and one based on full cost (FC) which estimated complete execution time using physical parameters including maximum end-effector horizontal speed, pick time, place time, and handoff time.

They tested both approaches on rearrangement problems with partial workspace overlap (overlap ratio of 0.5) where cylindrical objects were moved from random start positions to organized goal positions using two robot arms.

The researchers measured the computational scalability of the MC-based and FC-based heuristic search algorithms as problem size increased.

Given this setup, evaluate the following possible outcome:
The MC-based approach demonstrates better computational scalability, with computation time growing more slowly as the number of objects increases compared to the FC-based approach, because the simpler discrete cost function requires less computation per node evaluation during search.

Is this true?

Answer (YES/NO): YES